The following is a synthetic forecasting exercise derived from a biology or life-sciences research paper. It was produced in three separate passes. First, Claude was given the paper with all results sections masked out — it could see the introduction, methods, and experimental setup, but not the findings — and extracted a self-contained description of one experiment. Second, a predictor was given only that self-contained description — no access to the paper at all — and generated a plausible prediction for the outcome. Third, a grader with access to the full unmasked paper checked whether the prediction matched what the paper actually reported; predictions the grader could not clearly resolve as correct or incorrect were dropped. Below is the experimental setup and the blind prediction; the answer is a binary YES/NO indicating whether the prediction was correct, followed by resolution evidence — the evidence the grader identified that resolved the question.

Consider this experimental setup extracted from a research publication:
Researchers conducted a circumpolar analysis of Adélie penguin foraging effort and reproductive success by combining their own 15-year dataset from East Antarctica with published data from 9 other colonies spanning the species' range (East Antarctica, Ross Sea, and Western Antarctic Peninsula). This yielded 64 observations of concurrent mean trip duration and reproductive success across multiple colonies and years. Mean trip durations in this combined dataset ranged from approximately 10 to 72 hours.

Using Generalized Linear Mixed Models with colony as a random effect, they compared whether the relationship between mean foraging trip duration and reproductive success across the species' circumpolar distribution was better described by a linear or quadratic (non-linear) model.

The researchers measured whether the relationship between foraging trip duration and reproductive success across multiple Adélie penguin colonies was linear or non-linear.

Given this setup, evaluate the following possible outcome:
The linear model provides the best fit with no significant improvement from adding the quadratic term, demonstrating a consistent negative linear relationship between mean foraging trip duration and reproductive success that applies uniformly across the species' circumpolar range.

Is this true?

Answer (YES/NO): NO